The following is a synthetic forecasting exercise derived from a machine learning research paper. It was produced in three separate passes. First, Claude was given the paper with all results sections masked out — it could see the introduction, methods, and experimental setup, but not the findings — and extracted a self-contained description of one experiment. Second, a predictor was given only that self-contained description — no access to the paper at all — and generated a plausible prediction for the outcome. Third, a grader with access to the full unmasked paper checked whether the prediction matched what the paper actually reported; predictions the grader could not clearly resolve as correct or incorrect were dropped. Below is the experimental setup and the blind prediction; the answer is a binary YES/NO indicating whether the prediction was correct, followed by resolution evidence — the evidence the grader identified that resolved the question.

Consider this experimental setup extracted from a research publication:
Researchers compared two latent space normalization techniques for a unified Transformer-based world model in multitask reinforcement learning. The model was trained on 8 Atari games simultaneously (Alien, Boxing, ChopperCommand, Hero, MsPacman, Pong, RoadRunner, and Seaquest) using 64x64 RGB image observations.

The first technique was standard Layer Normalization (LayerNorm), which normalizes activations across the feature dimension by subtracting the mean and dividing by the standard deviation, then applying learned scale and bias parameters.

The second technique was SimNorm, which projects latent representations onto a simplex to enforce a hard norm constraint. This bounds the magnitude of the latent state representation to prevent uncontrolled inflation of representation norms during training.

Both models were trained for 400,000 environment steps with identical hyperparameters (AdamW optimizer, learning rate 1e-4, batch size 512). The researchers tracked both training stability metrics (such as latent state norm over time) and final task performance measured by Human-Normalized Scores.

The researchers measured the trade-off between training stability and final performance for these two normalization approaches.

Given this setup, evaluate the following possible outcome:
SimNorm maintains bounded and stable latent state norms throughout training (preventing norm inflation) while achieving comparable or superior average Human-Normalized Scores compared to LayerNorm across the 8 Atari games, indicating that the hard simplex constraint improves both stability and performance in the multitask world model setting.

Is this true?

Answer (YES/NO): NO